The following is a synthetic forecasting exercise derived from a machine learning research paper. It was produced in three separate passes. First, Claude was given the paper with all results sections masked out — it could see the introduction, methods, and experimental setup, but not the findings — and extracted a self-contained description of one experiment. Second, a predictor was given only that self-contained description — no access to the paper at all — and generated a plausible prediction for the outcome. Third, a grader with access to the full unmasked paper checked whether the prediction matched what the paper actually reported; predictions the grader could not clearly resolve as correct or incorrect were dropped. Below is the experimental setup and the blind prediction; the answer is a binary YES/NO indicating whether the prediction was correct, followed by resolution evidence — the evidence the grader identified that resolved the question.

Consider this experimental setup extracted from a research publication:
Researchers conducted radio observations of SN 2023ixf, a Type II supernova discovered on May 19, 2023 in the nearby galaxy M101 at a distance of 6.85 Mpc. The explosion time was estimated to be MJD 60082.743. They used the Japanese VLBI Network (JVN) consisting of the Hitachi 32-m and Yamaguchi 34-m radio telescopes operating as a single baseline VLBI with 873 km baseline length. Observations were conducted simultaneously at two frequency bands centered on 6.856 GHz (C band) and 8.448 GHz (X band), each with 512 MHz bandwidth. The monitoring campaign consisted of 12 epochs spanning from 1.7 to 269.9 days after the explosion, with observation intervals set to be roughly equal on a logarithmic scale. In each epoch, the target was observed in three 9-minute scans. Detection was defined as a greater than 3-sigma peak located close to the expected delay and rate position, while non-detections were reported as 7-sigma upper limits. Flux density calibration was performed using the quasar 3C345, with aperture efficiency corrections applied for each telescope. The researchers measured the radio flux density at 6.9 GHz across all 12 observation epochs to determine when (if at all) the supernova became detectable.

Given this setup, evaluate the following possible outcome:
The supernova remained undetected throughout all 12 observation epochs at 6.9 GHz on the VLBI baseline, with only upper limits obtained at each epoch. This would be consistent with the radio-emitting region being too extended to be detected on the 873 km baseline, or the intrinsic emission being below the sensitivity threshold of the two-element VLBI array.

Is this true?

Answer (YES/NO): NO